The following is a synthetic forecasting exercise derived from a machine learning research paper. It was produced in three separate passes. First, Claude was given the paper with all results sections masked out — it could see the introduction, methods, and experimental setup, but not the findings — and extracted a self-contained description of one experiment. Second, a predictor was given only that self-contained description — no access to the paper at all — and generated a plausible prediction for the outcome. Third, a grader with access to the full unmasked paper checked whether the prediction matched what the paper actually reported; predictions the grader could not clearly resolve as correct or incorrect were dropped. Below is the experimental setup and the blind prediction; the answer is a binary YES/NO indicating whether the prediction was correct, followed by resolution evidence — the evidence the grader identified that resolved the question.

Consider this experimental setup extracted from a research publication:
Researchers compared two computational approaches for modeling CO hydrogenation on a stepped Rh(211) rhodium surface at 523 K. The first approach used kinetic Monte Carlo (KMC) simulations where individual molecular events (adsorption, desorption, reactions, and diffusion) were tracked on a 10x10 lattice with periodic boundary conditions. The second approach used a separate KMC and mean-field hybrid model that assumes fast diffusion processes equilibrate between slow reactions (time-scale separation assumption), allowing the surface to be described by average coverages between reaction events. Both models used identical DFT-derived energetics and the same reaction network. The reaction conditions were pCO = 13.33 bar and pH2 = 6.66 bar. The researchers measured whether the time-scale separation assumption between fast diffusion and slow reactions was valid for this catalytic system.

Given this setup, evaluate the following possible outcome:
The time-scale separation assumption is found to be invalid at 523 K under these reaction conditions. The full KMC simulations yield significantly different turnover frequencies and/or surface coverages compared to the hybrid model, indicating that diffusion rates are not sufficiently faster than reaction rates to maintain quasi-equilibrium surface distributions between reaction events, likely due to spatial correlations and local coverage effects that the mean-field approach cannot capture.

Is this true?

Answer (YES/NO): YES